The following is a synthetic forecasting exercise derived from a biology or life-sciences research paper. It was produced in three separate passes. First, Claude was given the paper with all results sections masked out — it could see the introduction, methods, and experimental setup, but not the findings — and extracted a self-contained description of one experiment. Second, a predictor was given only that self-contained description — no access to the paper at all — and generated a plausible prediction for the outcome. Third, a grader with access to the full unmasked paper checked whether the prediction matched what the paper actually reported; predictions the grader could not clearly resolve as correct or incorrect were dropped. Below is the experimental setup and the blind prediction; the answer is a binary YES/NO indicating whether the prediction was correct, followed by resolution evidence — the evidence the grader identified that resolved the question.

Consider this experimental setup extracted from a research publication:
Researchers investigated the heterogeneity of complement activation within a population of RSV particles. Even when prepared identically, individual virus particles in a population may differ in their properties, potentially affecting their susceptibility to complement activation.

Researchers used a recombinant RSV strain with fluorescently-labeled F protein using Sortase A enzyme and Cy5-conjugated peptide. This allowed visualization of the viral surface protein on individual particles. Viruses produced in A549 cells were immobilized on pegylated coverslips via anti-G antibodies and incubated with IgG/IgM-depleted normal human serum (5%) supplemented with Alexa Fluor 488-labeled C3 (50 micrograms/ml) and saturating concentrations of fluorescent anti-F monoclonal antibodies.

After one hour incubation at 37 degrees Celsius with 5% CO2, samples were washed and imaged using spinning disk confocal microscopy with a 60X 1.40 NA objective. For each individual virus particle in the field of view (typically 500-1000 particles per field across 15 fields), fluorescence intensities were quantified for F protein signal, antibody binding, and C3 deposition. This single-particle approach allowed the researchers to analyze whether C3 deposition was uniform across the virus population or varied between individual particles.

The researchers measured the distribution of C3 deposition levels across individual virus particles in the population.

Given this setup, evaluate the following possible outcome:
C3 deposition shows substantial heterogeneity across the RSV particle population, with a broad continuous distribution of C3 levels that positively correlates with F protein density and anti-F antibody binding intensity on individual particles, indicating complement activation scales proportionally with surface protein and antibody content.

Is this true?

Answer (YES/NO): NO